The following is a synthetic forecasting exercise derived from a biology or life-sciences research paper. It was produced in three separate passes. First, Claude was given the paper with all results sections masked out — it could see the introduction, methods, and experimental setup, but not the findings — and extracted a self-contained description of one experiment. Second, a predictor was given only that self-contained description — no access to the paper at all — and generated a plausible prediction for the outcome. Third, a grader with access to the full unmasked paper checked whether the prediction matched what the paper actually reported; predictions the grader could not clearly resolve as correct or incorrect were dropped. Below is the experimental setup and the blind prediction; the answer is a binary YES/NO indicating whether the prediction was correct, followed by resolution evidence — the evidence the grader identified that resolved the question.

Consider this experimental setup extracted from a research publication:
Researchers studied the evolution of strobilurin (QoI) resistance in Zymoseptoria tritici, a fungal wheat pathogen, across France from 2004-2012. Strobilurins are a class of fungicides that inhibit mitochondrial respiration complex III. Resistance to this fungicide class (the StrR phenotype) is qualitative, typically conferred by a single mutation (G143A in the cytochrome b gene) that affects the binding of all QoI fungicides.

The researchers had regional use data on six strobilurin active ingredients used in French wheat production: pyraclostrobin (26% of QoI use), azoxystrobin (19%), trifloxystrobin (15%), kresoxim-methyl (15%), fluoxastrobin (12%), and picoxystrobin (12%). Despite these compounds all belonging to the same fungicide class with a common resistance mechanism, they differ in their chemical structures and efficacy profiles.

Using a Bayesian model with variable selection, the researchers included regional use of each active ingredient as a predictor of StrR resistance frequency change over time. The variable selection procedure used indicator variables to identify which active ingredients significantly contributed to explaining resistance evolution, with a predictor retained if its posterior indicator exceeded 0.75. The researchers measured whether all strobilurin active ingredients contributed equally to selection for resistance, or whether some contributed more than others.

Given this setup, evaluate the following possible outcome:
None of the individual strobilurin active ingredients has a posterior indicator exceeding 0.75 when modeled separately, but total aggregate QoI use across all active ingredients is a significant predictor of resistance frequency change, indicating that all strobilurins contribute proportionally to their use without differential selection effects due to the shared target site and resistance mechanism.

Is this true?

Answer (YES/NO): NO